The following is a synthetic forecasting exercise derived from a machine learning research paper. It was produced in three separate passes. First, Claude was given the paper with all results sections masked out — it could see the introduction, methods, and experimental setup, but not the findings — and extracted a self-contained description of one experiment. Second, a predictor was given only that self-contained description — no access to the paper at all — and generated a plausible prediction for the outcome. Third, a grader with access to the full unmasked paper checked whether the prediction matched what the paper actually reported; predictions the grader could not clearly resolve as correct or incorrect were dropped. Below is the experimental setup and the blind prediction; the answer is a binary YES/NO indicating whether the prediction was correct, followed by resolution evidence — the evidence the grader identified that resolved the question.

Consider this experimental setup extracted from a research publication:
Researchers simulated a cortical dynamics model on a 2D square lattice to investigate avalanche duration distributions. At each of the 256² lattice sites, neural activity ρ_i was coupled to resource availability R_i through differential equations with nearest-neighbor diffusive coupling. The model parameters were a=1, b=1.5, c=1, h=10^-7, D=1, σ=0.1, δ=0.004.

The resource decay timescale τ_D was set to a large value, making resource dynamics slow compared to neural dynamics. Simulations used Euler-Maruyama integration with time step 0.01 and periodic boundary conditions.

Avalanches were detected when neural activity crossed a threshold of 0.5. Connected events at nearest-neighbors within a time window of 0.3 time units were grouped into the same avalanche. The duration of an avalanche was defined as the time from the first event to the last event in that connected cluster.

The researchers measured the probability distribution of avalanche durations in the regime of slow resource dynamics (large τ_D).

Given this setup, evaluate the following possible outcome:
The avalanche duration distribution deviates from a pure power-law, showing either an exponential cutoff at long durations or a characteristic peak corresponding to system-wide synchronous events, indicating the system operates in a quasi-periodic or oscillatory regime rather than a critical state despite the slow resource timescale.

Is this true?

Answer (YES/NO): NO